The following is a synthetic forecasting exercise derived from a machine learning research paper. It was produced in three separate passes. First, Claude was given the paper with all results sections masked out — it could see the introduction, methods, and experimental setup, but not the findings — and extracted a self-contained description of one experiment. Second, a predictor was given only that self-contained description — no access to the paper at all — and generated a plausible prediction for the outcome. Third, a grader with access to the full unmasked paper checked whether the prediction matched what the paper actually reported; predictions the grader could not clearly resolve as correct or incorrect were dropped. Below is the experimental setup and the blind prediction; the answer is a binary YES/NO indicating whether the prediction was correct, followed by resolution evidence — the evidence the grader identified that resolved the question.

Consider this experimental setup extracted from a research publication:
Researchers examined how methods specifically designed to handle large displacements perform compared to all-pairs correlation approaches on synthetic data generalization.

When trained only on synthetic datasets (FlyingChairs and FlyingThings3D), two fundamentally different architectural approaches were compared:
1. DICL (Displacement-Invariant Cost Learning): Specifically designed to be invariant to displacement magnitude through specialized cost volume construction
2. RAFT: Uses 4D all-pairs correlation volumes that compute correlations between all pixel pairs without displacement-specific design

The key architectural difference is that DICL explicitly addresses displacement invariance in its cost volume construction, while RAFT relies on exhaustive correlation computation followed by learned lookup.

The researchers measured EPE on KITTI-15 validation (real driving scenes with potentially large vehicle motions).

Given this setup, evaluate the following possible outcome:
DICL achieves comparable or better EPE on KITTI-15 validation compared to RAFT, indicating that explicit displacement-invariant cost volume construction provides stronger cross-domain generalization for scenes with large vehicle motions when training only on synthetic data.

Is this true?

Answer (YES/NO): NO